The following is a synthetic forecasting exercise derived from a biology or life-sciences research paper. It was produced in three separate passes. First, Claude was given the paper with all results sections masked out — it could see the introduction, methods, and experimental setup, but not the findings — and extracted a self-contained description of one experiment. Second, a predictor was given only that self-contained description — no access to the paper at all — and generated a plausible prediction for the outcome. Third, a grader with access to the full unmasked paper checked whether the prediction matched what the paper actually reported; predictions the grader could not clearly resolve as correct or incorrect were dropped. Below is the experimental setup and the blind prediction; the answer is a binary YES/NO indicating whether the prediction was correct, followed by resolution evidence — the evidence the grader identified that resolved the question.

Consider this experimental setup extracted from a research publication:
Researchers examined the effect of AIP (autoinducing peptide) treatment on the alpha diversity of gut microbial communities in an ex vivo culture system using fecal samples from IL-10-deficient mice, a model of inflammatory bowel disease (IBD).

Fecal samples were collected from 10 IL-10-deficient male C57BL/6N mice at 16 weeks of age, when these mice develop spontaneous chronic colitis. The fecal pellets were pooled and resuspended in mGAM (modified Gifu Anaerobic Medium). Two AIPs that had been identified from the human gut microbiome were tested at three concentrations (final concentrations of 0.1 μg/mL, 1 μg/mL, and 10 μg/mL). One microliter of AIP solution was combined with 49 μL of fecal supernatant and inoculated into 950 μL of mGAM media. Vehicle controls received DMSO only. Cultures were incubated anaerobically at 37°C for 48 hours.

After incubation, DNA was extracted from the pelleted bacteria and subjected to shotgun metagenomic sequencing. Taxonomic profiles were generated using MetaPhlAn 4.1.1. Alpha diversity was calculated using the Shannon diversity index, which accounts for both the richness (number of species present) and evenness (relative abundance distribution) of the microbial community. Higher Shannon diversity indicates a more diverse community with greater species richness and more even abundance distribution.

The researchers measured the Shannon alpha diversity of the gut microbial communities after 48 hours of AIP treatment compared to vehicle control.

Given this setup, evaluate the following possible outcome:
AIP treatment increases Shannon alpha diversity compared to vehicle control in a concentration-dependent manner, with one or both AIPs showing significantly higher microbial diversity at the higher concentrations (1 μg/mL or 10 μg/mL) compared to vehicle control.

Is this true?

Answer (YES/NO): NO